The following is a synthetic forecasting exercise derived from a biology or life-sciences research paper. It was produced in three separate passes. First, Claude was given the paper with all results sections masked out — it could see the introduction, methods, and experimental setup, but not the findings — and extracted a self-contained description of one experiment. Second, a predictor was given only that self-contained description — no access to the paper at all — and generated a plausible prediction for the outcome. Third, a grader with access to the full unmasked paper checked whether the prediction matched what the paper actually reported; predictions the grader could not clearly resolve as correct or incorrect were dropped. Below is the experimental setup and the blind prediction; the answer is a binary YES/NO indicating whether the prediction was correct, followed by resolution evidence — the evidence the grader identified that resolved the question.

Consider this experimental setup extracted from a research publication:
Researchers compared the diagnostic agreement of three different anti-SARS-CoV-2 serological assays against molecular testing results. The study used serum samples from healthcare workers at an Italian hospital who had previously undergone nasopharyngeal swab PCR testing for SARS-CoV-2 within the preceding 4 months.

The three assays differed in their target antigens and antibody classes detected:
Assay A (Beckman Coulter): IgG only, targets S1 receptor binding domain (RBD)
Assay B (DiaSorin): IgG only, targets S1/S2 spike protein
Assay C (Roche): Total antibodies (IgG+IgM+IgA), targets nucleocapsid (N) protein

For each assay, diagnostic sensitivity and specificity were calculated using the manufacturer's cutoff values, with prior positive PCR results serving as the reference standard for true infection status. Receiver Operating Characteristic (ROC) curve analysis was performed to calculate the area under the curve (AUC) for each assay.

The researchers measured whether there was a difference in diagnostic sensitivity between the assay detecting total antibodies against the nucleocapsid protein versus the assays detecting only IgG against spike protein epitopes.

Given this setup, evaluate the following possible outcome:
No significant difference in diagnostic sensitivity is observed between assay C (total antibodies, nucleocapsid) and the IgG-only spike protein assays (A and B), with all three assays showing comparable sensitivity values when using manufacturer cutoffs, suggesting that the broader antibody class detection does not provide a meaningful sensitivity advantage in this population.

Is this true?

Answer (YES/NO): NO